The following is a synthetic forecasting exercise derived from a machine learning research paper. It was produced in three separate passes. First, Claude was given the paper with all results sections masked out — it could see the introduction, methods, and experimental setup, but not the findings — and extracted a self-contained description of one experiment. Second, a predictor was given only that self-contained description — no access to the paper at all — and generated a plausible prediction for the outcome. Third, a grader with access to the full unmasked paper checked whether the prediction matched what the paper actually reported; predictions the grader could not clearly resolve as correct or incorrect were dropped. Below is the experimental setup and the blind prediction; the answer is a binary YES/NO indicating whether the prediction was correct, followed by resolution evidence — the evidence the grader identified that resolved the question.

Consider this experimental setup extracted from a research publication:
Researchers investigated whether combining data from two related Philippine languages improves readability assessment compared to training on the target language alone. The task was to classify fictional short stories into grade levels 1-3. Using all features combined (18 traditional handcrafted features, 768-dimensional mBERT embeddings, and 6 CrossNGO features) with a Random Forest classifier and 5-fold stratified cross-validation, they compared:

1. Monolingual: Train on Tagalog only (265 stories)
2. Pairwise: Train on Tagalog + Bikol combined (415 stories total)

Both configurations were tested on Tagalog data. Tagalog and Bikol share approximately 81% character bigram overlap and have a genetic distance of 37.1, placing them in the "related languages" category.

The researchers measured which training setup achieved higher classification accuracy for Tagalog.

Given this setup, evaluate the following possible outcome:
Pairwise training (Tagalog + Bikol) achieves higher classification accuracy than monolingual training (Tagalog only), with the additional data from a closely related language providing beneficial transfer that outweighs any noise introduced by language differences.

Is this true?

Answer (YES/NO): YES